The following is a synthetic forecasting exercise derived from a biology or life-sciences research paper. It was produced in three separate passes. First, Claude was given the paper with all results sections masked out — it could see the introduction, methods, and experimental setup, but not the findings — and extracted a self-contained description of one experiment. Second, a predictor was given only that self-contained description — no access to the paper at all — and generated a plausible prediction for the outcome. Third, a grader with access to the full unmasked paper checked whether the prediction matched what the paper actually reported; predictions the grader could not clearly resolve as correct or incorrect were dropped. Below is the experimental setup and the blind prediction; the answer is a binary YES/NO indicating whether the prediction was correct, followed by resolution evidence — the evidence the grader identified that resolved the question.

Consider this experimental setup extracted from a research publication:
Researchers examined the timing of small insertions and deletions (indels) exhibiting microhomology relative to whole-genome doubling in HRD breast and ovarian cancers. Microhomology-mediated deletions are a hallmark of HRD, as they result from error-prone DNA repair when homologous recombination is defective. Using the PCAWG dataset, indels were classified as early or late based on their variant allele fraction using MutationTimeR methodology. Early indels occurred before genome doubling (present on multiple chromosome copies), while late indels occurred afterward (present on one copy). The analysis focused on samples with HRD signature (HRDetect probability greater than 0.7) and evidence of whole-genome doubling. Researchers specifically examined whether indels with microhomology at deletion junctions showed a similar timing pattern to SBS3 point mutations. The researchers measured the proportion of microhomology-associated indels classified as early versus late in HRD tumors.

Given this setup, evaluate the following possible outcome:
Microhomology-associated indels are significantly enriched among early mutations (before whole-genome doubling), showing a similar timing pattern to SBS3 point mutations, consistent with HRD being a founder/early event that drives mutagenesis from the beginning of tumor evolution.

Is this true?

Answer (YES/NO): NO